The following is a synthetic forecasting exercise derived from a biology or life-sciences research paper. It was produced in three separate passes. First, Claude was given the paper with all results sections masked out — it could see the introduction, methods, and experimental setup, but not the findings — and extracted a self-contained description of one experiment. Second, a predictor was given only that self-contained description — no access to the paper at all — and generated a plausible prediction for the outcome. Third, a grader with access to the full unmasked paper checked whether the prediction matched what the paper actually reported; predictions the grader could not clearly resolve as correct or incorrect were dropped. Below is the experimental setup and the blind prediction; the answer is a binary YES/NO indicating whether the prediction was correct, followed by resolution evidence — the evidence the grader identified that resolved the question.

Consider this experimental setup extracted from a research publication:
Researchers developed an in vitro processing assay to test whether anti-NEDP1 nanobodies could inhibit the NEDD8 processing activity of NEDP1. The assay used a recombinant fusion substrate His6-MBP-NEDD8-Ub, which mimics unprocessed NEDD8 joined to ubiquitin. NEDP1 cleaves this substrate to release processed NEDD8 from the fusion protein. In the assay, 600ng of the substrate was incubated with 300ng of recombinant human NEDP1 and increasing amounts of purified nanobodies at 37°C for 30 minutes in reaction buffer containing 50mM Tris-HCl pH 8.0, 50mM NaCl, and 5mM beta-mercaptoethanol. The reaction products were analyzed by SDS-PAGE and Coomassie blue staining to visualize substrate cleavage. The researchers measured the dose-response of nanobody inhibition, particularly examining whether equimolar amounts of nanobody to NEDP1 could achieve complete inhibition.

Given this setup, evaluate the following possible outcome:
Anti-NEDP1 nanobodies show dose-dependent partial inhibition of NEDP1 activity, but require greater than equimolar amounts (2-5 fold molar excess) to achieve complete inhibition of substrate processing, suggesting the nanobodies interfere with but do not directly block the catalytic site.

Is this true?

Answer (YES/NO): NO